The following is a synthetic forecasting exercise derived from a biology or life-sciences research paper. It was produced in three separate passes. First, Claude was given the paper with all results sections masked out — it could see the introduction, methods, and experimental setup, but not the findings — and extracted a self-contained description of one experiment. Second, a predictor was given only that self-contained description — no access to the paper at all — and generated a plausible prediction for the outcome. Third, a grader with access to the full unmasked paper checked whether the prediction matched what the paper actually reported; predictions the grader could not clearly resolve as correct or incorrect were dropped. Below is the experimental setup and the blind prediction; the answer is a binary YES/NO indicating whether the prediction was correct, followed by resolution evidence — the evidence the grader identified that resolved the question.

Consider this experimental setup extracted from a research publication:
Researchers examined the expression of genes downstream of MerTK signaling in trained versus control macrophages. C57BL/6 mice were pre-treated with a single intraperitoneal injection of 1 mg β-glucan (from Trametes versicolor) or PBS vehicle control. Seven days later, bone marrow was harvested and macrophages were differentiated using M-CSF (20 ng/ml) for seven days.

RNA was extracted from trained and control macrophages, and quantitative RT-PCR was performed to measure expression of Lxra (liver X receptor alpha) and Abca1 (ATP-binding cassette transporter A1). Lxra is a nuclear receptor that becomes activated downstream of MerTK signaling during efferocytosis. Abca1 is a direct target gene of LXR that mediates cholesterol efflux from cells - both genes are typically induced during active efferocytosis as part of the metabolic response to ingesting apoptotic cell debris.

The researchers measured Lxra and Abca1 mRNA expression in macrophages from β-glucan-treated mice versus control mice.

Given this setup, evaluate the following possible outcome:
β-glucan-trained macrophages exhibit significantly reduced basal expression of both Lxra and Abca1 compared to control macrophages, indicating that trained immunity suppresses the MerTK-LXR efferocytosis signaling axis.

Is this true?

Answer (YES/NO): YES